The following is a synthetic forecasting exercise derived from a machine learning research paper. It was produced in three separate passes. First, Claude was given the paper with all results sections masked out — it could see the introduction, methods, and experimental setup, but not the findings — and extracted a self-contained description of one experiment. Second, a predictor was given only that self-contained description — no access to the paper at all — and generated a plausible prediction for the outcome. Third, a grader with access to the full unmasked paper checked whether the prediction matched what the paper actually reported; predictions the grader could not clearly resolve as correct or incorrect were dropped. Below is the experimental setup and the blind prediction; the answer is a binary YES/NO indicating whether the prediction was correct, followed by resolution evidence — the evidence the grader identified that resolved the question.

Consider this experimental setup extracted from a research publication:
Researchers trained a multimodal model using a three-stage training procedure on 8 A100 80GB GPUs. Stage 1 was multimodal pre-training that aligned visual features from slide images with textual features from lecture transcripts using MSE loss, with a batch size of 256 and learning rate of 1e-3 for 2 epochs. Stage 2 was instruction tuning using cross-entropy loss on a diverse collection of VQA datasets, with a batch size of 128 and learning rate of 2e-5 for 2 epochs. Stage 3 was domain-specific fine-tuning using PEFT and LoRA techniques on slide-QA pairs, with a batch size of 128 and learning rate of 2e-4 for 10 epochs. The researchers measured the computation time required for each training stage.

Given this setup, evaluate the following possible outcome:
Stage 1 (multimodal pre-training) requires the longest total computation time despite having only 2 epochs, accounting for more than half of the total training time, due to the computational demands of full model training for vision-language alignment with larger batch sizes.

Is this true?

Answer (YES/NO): NO